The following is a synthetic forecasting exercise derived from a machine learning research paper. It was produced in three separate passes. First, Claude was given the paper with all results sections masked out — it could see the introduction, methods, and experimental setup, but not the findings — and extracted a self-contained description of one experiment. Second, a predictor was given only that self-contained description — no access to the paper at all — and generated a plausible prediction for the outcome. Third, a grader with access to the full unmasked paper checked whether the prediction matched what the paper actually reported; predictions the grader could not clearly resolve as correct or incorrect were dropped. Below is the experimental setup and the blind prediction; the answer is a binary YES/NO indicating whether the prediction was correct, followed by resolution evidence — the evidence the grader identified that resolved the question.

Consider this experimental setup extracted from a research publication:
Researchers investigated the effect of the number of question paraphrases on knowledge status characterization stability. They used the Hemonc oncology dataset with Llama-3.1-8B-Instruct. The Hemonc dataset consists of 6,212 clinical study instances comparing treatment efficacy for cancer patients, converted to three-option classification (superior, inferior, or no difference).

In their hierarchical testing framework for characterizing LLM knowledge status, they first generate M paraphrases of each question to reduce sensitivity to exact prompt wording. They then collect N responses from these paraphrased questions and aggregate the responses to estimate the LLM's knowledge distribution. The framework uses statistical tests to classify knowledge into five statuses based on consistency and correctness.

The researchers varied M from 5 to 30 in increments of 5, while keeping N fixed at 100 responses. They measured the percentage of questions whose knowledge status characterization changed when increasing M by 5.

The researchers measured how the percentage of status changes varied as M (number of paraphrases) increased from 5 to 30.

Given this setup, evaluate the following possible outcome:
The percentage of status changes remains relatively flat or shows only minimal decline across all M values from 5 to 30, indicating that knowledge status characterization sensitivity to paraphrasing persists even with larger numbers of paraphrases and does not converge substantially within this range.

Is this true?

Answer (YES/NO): NO